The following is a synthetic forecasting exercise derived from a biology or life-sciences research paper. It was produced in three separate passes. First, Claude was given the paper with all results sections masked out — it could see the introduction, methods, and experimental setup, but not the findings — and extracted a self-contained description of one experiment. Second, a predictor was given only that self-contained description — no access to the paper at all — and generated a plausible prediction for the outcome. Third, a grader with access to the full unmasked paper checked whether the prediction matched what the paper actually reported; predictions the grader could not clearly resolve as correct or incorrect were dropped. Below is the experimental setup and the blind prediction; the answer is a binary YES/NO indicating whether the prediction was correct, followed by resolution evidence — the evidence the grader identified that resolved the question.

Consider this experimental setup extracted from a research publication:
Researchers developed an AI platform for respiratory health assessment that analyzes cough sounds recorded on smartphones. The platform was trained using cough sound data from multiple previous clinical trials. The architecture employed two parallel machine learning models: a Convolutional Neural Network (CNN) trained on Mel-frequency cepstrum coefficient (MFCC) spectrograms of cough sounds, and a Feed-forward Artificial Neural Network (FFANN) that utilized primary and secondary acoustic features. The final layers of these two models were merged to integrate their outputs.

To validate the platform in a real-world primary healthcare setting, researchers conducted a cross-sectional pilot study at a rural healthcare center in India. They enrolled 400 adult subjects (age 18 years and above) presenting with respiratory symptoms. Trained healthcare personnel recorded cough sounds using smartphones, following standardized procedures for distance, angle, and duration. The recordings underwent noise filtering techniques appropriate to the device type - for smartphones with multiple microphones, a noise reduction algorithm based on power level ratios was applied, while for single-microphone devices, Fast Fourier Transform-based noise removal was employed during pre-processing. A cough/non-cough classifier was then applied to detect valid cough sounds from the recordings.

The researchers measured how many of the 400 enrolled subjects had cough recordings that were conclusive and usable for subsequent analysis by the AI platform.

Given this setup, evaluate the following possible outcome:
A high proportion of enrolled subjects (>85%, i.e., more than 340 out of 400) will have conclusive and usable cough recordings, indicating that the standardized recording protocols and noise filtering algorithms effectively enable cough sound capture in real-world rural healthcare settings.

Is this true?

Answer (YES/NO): YES